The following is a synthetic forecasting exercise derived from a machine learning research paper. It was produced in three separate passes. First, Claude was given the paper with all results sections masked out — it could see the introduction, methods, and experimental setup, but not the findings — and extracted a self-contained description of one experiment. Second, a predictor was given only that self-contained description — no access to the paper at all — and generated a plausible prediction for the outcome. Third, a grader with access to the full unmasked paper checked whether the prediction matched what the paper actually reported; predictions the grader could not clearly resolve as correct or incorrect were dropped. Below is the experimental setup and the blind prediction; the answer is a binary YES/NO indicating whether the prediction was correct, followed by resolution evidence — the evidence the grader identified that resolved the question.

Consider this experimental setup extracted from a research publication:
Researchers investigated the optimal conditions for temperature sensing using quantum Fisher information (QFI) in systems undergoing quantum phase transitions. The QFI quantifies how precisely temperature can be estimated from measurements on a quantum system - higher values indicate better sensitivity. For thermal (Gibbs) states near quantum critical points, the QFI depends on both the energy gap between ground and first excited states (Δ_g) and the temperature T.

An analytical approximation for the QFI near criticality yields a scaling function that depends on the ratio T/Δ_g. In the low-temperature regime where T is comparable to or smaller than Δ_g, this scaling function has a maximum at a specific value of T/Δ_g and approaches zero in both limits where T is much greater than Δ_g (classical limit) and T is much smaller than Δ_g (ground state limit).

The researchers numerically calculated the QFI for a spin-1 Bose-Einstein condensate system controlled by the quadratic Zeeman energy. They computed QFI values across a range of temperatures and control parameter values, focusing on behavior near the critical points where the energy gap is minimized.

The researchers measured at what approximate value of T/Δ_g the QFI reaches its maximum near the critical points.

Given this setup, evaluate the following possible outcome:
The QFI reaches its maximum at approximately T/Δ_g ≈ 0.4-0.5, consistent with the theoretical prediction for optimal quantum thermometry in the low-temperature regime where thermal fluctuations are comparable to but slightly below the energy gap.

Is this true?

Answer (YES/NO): NO